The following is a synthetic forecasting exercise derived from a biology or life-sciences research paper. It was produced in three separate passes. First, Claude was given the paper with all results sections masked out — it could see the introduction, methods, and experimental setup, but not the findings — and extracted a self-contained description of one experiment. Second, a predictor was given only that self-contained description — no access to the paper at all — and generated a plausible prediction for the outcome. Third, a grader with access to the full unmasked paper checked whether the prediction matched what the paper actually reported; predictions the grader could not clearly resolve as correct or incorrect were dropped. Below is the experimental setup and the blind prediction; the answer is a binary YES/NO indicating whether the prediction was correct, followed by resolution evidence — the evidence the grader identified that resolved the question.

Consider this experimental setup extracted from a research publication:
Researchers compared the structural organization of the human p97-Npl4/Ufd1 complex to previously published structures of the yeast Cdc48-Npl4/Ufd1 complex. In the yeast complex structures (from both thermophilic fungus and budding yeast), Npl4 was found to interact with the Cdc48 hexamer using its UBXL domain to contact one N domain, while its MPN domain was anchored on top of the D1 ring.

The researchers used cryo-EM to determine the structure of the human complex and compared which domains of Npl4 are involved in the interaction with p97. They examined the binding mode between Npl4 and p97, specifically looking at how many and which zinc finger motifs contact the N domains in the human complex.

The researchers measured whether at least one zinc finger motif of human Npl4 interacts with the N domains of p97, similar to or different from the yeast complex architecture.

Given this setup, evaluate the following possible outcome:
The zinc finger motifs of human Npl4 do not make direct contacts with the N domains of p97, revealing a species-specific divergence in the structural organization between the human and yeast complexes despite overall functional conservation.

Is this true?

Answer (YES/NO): NO